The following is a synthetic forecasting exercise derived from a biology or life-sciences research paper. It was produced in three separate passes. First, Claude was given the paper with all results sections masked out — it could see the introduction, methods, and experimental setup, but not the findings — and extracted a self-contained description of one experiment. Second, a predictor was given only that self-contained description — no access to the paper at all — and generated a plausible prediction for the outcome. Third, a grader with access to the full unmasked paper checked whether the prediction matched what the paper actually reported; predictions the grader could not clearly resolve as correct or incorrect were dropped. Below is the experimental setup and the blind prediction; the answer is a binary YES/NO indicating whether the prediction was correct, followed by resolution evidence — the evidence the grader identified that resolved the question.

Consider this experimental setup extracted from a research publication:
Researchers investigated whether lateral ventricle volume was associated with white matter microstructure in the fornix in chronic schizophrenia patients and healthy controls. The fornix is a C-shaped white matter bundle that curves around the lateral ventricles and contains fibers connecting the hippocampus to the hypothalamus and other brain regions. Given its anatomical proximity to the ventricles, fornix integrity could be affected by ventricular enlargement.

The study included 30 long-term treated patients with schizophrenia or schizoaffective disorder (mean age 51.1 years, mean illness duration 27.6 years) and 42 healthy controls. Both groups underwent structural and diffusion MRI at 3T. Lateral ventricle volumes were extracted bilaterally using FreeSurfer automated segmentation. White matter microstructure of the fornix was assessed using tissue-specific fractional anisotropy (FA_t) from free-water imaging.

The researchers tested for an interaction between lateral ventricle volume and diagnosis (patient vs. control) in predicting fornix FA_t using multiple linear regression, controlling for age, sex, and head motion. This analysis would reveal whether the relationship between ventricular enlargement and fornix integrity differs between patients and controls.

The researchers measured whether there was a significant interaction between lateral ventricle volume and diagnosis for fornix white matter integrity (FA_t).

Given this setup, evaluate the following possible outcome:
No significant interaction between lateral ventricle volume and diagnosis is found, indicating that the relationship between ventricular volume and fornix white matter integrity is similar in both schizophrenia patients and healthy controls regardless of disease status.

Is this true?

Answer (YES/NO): YES